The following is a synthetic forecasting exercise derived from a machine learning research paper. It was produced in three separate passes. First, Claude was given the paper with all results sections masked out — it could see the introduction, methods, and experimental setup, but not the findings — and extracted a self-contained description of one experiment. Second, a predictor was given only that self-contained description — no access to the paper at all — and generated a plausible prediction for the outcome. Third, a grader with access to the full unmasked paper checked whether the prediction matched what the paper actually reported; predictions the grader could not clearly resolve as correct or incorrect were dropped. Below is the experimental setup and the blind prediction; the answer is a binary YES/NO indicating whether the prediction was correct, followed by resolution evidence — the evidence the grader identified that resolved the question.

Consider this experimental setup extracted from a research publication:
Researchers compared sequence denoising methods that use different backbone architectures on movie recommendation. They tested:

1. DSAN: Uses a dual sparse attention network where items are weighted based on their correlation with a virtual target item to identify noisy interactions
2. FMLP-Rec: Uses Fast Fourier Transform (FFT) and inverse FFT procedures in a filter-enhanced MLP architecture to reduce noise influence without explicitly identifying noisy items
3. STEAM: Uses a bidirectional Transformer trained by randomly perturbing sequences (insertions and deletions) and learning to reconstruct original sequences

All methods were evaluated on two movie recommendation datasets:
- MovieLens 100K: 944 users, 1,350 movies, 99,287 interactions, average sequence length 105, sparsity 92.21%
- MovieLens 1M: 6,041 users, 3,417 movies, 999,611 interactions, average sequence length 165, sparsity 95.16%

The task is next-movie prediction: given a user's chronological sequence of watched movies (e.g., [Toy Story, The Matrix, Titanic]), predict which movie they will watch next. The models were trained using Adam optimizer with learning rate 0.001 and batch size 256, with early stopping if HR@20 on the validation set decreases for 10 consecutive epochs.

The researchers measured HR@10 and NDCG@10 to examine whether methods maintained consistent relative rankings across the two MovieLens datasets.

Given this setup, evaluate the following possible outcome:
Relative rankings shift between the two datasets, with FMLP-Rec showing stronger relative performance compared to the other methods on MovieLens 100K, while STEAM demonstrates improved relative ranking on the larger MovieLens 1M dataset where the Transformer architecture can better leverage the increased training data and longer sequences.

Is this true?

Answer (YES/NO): NO